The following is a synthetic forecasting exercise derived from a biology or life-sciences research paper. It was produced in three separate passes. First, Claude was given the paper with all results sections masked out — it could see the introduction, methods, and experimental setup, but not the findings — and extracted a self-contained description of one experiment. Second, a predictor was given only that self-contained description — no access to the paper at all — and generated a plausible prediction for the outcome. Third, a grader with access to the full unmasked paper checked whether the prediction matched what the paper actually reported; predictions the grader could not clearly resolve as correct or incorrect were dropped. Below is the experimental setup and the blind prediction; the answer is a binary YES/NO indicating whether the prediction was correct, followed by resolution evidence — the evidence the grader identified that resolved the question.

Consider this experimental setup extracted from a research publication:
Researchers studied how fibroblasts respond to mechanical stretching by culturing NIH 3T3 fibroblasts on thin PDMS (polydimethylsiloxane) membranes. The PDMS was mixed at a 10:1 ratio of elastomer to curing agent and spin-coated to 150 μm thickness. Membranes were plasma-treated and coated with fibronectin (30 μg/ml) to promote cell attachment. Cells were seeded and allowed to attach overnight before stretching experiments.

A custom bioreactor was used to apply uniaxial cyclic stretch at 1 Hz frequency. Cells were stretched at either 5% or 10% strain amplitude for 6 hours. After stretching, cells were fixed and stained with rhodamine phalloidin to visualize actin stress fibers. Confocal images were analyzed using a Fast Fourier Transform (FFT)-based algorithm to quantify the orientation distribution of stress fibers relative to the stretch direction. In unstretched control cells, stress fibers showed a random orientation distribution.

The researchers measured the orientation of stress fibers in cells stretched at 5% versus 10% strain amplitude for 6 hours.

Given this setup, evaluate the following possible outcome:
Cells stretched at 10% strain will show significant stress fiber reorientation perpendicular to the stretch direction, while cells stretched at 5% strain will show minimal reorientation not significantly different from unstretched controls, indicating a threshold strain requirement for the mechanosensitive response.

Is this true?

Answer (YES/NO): NO